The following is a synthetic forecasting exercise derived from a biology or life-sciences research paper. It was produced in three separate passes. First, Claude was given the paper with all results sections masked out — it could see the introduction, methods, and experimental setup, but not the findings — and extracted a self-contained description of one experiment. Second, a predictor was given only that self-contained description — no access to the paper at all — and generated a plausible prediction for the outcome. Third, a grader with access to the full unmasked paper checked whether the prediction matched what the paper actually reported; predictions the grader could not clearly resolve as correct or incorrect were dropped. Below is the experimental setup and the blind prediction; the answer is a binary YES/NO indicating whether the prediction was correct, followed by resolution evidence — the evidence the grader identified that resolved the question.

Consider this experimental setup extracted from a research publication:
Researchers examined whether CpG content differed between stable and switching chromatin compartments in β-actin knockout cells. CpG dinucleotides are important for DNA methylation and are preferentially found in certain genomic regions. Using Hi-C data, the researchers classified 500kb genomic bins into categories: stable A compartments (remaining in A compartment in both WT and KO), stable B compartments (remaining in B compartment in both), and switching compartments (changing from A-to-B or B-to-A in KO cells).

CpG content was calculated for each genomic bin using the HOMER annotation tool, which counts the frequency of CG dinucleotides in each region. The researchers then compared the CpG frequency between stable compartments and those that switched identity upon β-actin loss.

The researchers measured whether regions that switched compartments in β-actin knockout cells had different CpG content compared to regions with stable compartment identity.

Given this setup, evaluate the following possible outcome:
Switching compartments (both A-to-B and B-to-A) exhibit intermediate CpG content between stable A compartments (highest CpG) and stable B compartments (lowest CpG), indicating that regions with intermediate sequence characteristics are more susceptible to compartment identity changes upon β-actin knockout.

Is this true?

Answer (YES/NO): NO